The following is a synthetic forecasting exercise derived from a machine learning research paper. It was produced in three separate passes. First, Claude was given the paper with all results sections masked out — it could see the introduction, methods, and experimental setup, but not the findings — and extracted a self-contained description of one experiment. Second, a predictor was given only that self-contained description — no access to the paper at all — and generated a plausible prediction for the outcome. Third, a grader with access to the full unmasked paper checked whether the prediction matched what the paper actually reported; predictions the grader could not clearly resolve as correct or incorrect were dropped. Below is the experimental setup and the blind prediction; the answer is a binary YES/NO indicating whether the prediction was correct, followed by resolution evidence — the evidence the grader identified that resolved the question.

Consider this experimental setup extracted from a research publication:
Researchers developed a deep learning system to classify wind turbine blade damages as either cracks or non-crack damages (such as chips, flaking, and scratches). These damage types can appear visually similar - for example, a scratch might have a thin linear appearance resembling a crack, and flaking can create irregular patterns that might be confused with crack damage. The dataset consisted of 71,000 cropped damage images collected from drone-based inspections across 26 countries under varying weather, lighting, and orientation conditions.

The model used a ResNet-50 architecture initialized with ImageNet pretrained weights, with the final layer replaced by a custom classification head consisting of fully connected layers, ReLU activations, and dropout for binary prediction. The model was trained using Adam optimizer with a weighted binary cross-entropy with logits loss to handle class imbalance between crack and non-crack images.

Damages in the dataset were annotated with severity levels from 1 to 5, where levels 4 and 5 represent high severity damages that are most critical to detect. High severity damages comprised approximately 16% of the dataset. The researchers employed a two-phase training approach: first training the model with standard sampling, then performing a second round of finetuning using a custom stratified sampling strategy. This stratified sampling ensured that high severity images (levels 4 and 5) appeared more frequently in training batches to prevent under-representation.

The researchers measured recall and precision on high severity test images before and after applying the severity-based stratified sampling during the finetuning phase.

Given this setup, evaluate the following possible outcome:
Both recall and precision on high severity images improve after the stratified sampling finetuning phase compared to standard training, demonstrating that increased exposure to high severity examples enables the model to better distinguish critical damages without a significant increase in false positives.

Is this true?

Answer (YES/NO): NO